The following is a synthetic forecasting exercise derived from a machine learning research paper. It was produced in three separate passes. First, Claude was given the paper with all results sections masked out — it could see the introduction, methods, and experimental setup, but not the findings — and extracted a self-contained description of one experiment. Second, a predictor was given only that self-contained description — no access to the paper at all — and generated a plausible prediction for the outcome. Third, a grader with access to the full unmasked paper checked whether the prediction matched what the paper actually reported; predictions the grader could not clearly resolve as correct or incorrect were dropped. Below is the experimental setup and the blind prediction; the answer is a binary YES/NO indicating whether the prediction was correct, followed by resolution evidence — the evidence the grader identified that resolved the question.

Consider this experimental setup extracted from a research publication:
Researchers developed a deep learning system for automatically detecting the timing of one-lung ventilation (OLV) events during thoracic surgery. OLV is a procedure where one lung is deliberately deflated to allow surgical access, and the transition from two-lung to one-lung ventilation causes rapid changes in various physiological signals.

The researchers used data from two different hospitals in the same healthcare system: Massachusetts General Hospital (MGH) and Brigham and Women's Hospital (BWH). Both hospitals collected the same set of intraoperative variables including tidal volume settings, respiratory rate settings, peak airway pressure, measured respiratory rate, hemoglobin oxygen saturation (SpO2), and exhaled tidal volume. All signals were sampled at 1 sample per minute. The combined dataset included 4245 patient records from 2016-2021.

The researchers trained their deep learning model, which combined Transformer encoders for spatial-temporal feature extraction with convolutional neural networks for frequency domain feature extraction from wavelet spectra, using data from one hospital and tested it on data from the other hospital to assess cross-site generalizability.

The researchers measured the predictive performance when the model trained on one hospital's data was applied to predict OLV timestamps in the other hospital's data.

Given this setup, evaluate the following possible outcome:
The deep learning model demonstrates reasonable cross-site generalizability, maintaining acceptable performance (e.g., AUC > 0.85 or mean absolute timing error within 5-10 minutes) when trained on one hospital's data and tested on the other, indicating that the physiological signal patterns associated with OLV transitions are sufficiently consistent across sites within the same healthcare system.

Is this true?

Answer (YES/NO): NO